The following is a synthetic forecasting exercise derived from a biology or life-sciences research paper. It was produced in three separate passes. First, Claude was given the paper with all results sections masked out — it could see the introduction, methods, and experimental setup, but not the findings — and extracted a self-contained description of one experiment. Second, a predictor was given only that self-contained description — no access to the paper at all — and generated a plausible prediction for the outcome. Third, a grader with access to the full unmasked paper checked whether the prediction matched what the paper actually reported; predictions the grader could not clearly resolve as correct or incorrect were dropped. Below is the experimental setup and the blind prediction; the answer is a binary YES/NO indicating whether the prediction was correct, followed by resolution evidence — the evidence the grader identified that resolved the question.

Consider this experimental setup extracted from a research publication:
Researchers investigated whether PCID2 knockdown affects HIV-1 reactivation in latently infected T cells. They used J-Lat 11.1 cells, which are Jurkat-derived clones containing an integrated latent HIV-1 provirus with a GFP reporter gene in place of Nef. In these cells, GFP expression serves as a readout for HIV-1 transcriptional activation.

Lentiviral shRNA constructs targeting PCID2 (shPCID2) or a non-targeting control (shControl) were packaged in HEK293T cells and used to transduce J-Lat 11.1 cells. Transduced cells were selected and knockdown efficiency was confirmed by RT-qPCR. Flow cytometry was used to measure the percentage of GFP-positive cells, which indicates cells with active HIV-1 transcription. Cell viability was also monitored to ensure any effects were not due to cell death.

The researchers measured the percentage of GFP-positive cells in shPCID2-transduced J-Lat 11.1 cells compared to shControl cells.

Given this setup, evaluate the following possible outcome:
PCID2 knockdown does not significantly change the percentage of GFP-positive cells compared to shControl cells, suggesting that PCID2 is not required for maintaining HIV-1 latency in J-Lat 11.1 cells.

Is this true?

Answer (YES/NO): NO